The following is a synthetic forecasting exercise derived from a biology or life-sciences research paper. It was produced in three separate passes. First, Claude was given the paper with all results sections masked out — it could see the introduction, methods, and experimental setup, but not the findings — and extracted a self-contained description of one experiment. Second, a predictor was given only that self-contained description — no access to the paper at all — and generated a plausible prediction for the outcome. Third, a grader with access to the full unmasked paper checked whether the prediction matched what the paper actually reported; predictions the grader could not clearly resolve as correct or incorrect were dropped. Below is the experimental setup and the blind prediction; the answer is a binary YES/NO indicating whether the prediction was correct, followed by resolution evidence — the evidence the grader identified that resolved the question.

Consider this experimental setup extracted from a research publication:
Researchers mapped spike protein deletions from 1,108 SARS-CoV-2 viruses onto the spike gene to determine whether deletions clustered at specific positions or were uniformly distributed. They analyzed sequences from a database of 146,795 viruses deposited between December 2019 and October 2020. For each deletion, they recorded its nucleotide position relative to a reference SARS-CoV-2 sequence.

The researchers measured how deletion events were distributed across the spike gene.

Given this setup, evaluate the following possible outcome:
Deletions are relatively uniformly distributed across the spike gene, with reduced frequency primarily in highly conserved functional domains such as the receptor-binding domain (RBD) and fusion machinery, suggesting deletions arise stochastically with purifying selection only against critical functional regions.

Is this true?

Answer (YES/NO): NO